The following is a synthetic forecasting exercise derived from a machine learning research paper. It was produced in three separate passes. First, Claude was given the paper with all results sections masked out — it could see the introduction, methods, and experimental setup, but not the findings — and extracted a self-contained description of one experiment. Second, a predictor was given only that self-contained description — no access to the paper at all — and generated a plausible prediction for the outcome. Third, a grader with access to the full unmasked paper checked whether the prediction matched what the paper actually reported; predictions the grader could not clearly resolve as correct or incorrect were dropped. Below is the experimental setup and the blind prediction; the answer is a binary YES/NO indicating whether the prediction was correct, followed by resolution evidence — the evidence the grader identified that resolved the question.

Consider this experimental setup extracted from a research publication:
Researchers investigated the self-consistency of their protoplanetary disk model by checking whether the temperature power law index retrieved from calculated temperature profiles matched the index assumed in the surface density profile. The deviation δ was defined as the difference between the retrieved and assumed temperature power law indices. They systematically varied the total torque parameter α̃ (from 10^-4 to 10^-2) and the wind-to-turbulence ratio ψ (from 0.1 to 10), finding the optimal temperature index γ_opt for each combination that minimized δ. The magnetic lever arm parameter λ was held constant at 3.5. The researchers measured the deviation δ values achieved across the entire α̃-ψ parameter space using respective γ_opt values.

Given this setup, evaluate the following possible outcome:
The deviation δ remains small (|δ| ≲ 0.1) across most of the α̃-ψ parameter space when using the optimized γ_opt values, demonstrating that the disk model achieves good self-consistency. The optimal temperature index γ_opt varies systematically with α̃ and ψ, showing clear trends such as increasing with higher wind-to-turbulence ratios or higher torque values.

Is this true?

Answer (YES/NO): YES